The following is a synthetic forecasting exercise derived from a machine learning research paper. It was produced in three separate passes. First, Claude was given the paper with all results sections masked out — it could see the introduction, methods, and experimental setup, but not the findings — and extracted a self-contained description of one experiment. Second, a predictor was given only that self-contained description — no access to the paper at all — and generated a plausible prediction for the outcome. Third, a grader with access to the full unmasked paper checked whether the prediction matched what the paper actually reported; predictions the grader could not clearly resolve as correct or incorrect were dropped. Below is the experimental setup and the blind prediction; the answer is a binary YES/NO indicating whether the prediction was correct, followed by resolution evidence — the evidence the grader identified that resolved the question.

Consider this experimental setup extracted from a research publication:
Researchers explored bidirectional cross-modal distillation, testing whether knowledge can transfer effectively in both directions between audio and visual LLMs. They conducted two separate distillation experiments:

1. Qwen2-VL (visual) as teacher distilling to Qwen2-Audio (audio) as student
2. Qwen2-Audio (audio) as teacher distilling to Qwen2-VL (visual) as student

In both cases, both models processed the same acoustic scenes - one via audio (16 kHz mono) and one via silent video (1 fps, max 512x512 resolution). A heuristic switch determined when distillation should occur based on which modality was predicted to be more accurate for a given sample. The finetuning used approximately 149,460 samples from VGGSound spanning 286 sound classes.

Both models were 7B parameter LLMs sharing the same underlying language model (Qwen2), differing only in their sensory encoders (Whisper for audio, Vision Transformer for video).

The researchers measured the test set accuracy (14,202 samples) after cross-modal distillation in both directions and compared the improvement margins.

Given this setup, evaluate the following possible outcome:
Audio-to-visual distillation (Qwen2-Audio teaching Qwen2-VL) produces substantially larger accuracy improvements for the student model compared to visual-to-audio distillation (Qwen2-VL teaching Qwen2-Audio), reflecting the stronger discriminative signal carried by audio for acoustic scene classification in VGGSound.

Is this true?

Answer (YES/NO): NO